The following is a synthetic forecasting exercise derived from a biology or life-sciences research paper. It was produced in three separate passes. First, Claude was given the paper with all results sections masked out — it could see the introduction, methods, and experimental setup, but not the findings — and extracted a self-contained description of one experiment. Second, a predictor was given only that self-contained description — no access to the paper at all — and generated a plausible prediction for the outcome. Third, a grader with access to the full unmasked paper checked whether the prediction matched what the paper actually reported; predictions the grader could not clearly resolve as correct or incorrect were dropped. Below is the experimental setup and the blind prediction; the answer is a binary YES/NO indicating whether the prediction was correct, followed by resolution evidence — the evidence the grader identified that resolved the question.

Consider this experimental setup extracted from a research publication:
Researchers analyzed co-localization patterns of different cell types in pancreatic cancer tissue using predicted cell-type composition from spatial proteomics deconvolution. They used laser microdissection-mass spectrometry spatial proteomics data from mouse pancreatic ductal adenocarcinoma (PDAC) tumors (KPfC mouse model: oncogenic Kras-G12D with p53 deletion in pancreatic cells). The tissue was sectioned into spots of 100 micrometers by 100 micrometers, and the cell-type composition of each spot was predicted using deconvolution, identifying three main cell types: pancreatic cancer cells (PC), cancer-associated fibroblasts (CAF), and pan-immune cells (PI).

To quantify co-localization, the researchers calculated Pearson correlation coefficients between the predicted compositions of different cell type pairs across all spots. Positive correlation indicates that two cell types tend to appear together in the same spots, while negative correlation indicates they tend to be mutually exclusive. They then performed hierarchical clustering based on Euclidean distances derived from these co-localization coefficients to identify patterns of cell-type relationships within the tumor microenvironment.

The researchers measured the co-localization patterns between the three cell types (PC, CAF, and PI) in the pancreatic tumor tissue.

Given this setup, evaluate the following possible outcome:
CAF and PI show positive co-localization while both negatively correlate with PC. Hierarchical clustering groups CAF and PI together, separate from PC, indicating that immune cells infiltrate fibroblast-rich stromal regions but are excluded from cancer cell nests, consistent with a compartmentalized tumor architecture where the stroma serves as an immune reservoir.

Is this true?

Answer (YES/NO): NO